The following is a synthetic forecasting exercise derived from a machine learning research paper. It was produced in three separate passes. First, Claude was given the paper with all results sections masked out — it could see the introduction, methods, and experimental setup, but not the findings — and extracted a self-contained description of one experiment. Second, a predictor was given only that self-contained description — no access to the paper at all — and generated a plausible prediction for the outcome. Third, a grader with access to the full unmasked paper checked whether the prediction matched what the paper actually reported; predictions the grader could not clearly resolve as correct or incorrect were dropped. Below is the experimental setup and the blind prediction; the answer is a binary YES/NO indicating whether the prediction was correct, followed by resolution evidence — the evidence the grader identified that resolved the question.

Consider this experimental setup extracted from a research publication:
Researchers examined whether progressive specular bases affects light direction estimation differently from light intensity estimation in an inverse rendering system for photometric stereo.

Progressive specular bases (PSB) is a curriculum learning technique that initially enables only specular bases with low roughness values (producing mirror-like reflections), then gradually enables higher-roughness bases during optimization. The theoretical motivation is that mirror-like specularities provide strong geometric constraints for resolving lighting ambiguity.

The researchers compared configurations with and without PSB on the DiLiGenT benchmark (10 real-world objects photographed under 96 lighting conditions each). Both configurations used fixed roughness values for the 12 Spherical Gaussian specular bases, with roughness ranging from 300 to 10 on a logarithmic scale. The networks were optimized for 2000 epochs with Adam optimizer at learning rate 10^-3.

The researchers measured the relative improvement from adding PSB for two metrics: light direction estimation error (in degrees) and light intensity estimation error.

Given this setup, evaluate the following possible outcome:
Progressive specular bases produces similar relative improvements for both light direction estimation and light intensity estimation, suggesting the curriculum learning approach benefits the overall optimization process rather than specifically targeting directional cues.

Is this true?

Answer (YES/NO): NO